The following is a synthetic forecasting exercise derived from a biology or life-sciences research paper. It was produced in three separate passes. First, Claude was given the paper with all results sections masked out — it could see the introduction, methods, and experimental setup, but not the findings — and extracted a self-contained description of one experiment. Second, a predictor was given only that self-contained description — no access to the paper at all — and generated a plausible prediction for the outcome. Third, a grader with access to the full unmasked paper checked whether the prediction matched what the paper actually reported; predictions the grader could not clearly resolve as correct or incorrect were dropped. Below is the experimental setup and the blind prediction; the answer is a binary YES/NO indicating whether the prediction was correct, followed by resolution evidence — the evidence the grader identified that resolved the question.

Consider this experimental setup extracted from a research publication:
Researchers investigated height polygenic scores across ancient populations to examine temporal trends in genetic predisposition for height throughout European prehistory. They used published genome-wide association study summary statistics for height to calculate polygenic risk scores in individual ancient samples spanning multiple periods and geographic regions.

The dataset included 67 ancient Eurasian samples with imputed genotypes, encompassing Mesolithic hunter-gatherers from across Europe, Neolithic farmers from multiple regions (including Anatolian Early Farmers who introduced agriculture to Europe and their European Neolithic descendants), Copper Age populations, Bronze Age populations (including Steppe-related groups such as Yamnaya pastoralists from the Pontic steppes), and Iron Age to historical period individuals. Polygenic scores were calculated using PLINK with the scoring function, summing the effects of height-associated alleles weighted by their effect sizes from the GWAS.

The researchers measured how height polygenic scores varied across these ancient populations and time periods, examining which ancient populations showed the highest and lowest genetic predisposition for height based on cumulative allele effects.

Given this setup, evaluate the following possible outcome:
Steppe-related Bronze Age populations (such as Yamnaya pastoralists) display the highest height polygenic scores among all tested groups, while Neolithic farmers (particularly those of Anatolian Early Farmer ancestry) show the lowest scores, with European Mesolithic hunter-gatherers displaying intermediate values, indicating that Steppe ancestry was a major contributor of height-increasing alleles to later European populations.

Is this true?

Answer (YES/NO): NO